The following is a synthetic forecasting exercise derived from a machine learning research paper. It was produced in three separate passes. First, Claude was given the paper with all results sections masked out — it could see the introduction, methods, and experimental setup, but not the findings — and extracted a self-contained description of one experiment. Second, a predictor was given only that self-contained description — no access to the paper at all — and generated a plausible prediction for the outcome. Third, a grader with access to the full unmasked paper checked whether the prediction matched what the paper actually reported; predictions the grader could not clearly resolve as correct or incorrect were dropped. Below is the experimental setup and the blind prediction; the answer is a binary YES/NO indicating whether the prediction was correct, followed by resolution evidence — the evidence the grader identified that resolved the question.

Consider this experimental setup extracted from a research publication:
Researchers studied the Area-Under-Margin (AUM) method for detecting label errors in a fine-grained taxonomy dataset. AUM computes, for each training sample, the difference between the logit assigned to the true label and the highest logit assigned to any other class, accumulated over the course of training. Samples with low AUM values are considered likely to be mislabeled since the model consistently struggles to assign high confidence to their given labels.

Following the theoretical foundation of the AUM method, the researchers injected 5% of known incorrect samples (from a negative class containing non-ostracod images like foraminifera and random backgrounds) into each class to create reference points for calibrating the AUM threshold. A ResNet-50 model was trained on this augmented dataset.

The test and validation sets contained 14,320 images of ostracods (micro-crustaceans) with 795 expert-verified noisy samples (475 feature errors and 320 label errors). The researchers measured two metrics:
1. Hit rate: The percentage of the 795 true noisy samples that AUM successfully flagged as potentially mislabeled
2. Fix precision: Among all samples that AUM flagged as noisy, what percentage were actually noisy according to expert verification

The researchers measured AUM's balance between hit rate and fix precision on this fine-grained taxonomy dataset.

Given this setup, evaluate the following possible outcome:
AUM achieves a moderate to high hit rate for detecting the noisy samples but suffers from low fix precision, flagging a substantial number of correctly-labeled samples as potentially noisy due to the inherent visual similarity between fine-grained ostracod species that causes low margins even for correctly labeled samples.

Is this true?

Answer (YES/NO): NO